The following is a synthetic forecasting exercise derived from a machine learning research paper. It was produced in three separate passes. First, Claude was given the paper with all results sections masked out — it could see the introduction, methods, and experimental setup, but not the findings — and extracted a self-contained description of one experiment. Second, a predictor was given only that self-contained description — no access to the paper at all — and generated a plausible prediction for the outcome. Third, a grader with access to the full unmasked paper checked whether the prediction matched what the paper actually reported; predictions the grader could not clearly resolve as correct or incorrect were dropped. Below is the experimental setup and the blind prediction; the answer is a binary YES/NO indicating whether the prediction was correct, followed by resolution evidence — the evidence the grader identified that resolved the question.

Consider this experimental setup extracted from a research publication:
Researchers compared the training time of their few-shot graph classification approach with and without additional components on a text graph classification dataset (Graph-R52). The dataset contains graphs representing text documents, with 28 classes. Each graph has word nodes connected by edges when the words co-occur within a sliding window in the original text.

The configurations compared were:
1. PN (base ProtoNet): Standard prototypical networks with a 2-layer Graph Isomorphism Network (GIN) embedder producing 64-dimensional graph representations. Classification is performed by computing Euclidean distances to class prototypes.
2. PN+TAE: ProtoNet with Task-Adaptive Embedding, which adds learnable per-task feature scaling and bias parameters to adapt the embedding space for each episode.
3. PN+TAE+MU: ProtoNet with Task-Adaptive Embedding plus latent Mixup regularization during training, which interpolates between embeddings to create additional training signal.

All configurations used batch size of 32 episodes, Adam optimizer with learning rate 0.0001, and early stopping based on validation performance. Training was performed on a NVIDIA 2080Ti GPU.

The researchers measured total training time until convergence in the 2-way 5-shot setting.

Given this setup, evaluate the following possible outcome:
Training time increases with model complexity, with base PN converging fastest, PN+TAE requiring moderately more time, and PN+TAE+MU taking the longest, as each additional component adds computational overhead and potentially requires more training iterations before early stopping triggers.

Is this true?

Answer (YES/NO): YES